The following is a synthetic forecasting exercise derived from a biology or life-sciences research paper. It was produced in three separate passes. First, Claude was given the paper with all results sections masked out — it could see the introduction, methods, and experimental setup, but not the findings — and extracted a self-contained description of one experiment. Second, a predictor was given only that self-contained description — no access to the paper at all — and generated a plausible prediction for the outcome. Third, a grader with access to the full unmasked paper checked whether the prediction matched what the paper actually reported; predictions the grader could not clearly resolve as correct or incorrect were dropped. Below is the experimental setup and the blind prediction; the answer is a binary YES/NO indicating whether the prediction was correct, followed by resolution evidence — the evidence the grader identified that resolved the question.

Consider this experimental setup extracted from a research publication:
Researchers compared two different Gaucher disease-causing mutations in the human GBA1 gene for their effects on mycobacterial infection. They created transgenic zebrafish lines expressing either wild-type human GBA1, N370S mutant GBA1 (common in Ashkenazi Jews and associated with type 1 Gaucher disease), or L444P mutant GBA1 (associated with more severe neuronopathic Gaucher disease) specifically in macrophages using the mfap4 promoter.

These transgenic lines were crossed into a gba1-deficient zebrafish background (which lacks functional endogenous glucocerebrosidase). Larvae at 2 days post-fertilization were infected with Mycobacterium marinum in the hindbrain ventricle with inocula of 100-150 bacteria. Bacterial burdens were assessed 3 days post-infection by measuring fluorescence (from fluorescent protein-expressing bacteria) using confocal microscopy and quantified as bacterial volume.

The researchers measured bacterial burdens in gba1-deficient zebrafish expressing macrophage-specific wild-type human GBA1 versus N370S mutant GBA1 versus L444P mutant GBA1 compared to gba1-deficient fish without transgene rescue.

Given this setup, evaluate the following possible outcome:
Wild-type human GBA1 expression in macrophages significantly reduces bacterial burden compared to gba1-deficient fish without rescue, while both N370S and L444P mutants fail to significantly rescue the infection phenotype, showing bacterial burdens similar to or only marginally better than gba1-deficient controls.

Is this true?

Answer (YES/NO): NO